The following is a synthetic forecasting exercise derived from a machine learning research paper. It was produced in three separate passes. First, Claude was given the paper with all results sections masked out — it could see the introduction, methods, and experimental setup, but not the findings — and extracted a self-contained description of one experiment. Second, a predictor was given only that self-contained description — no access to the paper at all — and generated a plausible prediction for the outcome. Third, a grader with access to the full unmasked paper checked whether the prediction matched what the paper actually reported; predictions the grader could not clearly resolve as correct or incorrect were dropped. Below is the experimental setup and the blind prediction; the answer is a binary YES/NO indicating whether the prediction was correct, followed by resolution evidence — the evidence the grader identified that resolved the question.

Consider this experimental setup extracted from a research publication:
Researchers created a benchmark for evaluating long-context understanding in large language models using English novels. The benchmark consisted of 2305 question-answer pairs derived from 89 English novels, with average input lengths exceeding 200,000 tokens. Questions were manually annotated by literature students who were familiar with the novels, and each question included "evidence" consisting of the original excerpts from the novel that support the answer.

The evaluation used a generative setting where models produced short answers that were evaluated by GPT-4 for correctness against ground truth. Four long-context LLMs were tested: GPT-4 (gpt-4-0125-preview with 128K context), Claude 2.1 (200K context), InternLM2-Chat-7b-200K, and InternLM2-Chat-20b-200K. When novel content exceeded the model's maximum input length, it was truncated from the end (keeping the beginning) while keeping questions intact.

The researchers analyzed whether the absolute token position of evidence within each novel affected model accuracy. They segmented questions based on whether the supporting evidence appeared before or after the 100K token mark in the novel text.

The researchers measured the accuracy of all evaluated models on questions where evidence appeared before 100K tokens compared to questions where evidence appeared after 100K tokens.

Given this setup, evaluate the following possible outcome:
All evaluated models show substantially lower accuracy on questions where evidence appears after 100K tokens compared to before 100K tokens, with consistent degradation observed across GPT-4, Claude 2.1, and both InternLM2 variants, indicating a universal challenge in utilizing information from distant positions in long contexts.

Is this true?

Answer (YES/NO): YES